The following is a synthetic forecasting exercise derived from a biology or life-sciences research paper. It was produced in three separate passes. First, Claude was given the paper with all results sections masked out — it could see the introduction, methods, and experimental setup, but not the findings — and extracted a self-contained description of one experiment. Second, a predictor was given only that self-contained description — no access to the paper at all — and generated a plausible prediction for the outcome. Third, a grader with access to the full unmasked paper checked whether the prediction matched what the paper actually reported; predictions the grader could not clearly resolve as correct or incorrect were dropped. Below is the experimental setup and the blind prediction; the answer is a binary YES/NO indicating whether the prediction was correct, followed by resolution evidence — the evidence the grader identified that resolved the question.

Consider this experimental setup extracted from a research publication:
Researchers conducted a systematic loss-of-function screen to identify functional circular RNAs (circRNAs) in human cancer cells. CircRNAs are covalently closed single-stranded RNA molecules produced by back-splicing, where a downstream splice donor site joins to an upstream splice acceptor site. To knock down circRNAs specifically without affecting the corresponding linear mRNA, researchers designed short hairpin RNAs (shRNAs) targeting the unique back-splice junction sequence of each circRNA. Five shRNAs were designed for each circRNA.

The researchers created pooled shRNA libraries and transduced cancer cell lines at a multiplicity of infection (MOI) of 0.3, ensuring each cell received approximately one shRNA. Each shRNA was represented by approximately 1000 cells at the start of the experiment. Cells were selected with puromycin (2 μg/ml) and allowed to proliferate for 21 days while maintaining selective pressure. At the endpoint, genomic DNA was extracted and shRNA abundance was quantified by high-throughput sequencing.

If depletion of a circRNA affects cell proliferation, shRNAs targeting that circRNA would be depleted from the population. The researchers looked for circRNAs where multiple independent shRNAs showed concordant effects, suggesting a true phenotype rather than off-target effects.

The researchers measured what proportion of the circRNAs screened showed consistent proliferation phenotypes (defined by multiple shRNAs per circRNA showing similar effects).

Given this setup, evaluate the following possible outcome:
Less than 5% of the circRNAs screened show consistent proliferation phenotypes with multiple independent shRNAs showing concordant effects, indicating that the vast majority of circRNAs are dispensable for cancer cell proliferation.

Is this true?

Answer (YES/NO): YES